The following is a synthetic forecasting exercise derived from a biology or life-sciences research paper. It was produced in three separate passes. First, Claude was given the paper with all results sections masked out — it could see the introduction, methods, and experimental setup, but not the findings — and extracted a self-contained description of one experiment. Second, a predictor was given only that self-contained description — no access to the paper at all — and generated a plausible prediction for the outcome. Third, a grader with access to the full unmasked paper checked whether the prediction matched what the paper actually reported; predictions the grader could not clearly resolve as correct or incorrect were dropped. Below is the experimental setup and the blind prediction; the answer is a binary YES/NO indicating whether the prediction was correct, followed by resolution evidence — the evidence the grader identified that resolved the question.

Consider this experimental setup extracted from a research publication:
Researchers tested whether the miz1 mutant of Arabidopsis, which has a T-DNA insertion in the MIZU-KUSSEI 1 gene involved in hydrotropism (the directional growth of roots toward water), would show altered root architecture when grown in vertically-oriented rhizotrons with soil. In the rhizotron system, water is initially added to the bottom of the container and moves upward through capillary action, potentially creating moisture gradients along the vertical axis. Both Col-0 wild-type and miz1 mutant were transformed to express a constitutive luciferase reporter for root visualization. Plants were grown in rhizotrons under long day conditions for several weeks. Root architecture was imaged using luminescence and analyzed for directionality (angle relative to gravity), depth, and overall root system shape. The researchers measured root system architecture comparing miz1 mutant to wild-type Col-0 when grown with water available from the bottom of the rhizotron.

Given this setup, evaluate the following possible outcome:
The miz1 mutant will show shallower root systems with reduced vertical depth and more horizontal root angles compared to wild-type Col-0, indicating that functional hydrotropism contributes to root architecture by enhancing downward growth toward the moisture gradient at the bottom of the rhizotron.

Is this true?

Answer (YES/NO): NO